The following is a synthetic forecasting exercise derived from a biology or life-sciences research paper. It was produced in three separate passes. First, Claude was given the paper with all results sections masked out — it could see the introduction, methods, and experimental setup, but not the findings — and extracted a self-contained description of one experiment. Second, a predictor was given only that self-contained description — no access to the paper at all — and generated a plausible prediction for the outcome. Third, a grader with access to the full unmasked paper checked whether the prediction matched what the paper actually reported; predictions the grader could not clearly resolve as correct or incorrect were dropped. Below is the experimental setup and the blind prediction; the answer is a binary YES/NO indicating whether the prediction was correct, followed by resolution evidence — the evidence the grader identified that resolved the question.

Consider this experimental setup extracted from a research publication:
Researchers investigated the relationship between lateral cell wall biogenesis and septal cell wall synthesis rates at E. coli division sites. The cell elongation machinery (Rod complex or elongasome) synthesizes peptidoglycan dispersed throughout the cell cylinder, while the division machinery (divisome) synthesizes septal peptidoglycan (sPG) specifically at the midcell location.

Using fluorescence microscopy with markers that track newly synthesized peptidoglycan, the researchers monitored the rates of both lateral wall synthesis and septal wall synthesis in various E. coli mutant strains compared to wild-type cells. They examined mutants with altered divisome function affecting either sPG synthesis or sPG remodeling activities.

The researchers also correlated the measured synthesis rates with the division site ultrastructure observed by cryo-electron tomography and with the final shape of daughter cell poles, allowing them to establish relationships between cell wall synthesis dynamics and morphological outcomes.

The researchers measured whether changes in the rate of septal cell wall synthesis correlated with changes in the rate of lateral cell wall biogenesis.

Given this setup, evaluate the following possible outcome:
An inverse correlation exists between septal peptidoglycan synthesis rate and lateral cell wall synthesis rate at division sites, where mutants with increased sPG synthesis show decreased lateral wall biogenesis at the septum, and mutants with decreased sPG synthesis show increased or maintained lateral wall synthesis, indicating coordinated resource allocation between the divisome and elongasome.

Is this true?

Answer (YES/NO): YES